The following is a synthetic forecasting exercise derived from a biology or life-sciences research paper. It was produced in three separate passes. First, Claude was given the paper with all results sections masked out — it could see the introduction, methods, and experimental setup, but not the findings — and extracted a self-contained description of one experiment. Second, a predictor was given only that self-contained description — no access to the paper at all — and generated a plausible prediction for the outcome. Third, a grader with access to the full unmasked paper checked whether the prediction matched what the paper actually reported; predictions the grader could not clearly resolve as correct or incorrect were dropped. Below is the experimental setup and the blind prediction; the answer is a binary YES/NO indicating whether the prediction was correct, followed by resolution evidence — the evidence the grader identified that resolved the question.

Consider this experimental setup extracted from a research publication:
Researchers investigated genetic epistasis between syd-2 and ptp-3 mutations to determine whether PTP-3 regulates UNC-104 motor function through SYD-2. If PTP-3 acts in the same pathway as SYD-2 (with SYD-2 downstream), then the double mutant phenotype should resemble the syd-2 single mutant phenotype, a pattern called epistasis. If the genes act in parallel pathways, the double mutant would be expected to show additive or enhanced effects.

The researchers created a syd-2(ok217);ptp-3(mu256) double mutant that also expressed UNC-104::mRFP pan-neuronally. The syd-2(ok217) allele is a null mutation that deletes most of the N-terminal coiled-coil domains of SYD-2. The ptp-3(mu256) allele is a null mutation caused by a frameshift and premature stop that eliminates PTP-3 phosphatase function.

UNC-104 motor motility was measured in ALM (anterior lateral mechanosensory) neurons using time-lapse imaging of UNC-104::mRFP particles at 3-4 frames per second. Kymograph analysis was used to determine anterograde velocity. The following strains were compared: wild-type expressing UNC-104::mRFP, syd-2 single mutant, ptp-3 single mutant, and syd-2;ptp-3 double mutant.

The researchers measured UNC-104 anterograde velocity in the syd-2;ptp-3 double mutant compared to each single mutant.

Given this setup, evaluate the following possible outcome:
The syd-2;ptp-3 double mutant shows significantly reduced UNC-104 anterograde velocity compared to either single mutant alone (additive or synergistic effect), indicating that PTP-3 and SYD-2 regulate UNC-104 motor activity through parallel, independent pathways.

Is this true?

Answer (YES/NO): NO